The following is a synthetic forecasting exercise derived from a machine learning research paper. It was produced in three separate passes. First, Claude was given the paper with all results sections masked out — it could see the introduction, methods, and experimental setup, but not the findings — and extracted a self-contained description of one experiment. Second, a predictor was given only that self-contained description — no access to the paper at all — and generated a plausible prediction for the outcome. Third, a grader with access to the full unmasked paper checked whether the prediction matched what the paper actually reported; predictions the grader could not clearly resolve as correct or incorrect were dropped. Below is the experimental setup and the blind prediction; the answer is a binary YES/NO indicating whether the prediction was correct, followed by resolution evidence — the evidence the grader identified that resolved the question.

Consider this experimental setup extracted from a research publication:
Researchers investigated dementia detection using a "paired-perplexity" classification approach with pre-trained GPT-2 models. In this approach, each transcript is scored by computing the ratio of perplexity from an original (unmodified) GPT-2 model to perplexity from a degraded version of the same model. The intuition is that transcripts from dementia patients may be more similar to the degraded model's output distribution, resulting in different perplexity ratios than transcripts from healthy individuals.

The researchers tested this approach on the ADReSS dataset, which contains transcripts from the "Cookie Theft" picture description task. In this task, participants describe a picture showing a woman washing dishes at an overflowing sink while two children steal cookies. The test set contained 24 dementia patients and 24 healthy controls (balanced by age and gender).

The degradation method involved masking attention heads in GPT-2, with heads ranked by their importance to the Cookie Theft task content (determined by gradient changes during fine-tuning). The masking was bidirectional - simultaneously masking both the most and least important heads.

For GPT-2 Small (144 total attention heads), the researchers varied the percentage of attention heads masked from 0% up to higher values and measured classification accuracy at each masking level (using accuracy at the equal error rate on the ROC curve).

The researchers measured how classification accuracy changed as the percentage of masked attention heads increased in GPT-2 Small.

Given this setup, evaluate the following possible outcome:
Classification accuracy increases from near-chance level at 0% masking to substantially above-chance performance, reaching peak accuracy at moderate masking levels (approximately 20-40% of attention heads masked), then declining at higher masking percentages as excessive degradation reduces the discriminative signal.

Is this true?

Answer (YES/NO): NO